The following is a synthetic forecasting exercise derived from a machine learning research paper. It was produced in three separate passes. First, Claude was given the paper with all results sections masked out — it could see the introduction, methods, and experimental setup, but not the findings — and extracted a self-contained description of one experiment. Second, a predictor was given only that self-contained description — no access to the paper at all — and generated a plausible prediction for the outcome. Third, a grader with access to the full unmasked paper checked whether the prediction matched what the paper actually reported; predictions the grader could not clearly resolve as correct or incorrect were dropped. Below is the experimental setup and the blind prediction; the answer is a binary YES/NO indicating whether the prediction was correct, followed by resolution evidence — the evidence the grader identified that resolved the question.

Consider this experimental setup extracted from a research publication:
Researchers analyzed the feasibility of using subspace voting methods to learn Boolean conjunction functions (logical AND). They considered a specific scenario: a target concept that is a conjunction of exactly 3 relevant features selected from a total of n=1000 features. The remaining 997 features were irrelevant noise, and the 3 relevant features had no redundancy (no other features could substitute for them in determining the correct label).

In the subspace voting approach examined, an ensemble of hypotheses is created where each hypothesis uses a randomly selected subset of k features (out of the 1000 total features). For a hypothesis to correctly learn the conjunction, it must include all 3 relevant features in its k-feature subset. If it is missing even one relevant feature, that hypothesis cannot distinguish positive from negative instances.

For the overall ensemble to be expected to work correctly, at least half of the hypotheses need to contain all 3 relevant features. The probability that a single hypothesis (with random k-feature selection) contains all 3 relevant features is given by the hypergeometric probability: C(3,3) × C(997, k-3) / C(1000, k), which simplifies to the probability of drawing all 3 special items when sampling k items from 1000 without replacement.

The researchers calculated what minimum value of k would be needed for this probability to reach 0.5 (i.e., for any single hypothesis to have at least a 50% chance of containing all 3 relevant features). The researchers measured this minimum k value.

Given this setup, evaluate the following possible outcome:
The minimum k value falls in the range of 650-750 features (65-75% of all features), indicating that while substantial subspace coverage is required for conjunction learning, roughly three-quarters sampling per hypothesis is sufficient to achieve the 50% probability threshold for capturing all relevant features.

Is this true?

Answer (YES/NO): NO